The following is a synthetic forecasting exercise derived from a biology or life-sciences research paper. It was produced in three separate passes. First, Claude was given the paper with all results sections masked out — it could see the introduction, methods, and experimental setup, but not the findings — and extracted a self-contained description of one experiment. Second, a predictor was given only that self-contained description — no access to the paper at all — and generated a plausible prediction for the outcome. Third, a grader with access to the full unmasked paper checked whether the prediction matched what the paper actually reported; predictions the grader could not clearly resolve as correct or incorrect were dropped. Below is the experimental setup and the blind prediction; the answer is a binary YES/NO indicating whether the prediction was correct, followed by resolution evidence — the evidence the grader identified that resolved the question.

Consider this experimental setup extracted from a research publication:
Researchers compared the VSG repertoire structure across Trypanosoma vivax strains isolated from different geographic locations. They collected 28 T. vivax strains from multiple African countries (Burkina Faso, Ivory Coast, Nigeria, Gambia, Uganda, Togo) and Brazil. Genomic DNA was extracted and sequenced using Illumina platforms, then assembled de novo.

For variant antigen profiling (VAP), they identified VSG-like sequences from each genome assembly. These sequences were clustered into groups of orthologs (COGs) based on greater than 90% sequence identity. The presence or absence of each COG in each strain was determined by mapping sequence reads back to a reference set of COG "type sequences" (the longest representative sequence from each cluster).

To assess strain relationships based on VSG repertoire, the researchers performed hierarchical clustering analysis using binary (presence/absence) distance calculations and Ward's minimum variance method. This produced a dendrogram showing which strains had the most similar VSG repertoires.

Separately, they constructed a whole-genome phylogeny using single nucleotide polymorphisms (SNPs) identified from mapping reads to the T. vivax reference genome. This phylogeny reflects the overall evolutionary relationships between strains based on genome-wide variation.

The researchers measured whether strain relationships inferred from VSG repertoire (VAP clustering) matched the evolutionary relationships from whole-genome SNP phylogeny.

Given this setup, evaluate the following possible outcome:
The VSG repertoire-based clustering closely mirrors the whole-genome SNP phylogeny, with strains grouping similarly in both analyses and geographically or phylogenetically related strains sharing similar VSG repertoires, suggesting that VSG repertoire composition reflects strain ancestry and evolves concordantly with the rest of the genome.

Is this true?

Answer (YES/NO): YES